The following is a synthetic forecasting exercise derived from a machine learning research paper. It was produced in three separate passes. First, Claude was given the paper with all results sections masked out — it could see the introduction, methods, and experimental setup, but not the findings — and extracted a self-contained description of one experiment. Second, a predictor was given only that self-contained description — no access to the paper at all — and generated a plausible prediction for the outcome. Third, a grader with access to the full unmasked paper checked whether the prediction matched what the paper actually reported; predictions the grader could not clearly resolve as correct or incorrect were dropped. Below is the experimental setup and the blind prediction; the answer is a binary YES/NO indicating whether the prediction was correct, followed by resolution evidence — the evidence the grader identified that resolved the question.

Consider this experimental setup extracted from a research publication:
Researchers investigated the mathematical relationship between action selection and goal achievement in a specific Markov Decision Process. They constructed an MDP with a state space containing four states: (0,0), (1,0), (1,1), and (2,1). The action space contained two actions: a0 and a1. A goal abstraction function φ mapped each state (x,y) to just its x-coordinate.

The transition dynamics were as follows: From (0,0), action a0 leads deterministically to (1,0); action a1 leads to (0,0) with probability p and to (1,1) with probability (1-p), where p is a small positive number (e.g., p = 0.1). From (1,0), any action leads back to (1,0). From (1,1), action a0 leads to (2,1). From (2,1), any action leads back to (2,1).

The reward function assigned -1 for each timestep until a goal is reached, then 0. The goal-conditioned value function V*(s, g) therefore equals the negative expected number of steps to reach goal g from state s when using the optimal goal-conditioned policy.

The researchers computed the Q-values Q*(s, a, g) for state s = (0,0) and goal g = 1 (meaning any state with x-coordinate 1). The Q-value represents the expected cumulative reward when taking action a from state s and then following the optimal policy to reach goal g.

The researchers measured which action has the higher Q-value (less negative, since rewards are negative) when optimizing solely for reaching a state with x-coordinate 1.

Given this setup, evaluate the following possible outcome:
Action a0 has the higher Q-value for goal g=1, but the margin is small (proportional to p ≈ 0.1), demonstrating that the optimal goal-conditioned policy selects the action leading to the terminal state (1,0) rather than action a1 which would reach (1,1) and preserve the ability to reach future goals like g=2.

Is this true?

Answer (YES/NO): YES